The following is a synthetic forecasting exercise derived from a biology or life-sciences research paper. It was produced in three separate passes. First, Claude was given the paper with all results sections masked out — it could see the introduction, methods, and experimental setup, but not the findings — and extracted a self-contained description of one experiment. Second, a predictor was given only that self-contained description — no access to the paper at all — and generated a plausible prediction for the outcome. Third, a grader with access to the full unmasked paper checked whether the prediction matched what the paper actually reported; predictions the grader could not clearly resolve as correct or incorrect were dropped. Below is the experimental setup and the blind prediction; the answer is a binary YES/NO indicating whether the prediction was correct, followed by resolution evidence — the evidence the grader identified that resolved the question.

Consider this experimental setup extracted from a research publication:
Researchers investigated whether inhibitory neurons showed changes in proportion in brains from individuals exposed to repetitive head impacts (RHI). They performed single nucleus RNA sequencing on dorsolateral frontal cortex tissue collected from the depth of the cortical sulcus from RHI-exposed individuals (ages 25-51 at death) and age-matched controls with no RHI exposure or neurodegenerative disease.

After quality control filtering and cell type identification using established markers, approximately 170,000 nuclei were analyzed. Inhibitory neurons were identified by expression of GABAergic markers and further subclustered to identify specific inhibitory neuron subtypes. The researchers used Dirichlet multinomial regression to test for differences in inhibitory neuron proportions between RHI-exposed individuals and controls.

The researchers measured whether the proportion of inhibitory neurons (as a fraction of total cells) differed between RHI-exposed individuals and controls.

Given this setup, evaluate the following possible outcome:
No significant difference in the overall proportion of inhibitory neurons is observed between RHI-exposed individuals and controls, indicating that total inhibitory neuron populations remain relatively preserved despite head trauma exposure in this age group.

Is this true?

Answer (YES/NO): YES